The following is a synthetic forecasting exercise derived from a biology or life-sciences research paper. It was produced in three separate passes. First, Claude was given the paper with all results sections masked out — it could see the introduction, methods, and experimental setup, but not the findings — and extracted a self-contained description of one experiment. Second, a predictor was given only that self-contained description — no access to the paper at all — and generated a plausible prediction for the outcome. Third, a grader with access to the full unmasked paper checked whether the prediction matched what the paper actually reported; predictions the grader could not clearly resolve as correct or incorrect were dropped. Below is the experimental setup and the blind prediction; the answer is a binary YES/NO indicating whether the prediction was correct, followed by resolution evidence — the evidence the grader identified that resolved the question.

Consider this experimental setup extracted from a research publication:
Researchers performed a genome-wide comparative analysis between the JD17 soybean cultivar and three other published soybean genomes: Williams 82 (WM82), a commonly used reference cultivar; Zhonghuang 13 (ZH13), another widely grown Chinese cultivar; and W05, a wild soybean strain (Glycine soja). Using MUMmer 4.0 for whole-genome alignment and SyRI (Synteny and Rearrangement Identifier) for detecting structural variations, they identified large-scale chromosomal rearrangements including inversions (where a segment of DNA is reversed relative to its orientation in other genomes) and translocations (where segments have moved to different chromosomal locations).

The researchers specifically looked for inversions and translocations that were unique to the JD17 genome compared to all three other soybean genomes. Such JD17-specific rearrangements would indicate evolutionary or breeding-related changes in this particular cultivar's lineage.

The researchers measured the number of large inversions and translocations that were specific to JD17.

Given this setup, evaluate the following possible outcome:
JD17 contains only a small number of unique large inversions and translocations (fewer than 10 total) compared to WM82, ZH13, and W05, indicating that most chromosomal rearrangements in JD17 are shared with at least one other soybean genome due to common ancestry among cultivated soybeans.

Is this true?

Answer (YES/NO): YES